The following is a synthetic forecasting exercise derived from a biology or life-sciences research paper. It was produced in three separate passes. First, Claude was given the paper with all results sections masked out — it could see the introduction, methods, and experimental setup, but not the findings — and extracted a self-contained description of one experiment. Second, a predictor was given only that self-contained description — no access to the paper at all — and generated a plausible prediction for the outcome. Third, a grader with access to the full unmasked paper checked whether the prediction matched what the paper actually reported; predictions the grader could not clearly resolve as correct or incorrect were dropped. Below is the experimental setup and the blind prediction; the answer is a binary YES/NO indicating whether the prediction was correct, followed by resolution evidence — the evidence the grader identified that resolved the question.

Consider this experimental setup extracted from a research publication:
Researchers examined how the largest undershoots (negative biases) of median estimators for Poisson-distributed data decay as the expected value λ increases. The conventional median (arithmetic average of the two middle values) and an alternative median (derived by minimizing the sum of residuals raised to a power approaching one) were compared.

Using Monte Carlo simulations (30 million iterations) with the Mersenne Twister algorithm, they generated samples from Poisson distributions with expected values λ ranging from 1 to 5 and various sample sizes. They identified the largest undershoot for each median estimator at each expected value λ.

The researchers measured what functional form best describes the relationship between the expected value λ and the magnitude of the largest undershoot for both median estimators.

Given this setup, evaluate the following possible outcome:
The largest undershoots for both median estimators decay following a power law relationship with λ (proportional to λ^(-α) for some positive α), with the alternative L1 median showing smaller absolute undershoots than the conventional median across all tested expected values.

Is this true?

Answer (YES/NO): NO